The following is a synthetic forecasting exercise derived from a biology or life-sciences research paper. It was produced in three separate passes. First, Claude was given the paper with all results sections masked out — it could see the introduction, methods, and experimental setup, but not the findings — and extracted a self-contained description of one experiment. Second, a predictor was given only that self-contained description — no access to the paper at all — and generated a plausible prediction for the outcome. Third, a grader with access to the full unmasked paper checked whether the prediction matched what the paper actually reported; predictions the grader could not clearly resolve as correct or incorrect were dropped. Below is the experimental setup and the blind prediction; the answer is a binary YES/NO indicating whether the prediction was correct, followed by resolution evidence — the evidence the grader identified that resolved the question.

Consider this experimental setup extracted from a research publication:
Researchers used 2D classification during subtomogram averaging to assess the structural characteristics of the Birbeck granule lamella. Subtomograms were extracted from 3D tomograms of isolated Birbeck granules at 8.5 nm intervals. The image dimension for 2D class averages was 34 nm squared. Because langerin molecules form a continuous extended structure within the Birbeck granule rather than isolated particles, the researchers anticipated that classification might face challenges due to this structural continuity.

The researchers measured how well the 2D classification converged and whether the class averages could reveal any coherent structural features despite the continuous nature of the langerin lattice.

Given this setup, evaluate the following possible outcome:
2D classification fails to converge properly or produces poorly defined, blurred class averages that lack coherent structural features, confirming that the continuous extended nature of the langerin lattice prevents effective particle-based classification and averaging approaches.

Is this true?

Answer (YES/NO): NO